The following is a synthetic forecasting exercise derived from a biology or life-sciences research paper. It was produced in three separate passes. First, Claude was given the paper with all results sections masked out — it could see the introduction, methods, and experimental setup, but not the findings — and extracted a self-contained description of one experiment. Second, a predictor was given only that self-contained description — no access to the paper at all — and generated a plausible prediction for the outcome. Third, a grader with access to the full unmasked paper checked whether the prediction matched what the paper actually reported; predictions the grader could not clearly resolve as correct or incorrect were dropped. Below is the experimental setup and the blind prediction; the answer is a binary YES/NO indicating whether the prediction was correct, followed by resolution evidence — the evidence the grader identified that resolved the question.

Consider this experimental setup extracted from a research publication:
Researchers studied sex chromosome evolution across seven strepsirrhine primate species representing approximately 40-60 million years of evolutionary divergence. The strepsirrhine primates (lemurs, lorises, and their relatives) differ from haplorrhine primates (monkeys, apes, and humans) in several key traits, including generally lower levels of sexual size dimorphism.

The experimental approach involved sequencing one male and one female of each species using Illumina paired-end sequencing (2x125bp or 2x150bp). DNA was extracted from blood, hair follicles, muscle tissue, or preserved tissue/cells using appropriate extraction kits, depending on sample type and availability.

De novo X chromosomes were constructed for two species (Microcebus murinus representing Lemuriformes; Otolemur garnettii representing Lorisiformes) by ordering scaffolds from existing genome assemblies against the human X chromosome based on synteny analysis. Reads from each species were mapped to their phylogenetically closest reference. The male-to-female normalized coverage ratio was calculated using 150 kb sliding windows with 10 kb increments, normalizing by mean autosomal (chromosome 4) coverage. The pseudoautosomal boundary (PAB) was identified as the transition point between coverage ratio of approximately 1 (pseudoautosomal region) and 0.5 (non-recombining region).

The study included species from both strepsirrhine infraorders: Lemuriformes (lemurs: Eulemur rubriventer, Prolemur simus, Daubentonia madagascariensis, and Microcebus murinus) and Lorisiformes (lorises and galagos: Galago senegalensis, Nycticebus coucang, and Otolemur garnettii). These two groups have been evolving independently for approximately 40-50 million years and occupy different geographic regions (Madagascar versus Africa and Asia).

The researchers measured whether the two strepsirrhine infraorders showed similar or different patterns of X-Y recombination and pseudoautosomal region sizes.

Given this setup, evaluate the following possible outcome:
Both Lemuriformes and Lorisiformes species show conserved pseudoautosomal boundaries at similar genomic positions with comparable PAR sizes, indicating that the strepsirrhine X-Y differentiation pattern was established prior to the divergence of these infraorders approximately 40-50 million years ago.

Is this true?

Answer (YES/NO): YES